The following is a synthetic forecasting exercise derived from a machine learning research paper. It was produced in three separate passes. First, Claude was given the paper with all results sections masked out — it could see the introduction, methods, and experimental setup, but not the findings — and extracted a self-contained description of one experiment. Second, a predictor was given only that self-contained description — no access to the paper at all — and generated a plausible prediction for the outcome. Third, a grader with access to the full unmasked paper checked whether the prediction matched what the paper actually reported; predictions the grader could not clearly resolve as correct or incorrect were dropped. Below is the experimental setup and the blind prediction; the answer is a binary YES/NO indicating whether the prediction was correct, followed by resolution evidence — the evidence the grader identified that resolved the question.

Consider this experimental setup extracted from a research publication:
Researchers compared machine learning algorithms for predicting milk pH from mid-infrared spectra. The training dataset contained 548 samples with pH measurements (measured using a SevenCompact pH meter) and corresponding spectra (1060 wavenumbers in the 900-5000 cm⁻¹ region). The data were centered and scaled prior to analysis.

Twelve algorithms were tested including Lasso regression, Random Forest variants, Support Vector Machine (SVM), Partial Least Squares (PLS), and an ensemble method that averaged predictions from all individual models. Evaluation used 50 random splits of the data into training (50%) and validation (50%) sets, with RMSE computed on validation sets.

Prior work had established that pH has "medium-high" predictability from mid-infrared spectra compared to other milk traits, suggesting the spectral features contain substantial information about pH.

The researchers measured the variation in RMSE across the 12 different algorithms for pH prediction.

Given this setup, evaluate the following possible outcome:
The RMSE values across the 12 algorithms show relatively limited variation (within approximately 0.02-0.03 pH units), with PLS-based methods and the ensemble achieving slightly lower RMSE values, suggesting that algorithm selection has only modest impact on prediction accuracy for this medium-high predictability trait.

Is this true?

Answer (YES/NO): NO